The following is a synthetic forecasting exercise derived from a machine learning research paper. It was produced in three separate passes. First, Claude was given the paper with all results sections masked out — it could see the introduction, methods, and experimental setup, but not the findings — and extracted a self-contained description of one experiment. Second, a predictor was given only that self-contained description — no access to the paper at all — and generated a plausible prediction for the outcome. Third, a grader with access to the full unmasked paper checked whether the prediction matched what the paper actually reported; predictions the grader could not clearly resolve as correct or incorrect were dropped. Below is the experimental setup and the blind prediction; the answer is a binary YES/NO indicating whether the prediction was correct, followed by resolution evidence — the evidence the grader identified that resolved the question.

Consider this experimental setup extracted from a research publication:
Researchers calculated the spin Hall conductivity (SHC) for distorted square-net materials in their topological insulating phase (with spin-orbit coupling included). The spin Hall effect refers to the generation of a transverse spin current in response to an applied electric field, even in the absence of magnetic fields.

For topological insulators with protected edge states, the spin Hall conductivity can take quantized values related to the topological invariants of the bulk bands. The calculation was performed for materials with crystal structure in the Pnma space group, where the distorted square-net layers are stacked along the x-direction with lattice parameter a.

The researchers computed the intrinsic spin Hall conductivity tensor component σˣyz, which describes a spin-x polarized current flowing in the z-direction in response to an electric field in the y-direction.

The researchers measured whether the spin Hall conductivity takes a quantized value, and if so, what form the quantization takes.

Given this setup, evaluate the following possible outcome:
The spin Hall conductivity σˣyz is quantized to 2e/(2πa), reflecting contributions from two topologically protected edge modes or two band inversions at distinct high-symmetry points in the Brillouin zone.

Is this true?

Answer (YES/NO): YES